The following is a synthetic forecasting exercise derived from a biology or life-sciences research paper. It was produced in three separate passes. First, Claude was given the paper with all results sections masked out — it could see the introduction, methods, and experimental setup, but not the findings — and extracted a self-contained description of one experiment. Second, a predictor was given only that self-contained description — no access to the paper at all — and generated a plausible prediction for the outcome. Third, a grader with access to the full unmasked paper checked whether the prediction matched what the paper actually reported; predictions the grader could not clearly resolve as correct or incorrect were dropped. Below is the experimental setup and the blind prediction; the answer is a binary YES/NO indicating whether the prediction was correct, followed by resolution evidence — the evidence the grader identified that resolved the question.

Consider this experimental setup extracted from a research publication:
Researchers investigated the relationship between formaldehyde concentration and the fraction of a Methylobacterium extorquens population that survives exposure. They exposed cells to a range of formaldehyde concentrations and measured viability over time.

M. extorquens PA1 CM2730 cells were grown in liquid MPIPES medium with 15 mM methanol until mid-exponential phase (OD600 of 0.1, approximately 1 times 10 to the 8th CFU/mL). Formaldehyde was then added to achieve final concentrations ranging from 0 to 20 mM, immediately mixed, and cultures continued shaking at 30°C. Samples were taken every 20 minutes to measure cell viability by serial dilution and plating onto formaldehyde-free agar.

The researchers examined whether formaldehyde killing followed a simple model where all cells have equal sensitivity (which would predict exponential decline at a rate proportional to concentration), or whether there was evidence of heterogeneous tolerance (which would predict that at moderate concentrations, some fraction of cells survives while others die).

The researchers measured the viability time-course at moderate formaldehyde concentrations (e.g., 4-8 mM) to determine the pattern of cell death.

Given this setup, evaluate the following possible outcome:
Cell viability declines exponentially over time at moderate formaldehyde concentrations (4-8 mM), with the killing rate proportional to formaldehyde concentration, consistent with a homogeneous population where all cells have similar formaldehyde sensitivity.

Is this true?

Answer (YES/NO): NO